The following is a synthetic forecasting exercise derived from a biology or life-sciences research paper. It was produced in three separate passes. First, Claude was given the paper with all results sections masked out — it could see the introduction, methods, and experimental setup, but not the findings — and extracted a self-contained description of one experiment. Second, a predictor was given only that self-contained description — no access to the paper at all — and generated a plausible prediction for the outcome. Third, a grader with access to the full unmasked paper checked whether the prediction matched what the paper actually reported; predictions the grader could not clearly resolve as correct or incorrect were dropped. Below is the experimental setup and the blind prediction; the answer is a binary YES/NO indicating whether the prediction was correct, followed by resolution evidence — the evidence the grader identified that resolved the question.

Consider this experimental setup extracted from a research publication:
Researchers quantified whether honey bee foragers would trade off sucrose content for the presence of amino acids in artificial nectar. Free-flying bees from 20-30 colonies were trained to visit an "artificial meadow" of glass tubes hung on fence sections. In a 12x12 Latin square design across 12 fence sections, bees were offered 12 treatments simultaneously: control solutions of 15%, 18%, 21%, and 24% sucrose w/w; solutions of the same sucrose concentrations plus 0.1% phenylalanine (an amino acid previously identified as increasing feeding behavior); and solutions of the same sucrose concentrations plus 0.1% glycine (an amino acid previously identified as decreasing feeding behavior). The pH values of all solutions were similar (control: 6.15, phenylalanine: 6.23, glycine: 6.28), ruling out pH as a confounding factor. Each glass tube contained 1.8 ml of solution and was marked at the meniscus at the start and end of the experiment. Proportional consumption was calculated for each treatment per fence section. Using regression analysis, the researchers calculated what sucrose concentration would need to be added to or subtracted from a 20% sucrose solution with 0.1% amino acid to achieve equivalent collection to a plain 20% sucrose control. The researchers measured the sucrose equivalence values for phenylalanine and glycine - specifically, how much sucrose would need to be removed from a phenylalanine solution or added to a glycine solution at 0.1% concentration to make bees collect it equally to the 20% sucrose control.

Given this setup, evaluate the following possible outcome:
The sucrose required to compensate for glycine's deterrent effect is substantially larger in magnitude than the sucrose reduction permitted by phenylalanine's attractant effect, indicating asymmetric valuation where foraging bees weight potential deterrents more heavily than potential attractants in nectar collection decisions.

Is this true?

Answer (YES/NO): NO